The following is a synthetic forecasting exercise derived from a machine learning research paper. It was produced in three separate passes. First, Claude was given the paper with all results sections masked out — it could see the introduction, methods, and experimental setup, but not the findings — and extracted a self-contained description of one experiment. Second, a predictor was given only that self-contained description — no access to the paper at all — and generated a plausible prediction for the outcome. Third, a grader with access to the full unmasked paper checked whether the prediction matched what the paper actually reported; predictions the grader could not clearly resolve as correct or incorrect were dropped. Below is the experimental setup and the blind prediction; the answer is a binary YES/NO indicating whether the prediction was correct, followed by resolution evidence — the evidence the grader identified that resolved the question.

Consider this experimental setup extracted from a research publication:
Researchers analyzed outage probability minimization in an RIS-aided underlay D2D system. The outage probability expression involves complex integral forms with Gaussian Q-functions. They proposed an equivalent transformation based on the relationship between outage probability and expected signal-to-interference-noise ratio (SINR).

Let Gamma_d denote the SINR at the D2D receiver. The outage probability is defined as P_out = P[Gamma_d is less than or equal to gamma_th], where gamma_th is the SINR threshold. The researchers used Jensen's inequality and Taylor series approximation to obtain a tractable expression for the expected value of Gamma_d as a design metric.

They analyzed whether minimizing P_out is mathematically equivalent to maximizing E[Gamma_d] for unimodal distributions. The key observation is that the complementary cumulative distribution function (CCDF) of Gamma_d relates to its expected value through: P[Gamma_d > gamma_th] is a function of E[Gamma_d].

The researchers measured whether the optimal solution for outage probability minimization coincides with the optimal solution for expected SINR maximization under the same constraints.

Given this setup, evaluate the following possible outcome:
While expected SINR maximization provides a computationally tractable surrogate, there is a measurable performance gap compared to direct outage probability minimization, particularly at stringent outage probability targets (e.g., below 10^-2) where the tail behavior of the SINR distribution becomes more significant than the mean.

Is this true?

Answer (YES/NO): NO